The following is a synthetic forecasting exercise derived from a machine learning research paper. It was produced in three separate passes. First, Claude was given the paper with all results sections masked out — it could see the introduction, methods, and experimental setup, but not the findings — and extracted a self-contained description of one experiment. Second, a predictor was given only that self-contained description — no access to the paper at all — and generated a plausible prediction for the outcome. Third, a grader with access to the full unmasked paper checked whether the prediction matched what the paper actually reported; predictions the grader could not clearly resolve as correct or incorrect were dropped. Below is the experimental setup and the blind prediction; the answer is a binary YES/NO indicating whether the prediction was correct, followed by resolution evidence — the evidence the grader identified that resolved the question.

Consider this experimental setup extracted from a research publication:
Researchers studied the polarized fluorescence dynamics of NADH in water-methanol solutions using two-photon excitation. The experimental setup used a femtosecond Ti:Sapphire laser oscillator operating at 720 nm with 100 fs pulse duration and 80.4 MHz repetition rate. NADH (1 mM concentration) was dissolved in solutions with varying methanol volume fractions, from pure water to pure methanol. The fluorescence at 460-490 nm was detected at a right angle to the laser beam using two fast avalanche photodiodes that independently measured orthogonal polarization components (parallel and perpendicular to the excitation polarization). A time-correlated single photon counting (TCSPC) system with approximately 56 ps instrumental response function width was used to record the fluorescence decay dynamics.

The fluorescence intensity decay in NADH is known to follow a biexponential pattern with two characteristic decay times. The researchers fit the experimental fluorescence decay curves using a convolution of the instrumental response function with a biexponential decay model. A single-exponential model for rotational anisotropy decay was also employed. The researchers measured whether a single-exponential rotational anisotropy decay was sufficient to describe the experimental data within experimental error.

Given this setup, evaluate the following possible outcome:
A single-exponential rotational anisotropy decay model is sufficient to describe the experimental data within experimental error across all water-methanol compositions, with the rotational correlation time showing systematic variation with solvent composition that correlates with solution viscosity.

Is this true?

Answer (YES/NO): NO